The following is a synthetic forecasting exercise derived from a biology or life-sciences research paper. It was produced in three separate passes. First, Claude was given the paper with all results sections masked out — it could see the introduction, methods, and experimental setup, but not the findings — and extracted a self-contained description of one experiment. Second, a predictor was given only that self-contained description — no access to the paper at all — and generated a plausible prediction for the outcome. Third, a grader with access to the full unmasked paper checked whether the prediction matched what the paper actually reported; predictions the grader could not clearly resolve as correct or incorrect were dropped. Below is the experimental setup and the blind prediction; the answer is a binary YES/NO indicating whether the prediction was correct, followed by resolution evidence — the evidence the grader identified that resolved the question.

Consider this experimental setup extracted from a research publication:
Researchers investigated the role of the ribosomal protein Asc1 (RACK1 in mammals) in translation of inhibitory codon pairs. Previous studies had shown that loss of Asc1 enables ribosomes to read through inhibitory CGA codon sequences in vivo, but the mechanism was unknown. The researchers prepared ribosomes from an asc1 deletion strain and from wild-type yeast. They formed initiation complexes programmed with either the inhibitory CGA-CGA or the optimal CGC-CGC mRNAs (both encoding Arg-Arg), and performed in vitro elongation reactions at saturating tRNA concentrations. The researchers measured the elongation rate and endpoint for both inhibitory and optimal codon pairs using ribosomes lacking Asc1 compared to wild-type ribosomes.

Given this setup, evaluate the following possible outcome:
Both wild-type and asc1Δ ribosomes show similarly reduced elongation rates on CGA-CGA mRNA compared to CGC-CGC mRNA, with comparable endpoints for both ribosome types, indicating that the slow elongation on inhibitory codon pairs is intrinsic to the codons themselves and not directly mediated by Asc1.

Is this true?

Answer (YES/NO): NO